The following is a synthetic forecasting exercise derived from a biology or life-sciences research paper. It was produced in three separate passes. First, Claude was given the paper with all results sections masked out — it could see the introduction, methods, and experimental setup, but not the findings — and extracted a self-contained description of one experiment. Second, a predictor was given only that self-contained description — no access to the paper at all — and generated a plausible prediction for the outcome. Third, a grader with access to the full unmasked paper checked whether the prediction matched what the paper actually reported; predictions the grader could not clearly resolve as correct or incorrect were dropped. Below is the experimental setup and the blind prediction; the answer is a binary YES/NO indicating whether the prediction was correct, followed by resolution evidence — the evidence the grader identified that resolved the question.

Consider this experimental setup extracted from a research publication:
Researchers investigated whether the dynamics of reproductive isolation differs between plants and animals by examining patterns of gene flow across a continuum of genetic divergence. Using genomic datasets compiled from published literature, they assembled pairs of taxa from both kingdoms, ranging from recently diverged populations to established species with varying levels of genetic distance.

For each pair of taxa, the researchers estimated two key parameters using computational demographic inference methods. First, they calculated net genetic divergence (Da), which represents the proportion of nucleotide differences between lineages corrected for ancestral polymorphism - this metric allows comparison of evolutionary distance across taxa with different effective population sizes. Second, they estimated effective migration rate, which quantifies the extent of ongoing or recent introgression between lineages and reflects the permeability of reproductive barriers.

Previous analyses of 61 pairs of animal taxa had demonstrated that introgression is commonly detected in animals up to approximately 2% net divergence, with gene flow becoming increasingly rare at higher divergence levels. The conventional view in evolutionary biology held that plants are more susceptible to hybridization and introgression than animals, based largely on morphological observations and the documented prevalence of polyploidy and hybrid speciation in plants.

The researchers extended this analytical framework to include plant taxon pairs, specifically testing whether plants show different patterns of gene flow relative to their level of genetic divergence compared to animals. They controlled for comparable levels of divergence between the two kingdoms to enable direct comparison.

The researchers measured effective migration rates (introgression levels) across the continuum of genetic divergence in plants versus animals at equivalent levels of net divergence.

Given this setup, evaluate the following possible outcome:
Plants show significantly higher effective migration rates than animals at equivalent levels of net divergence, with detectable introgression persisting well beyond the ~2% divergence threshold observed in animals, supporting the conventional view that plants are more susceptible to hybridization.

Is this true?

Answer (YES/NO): NO